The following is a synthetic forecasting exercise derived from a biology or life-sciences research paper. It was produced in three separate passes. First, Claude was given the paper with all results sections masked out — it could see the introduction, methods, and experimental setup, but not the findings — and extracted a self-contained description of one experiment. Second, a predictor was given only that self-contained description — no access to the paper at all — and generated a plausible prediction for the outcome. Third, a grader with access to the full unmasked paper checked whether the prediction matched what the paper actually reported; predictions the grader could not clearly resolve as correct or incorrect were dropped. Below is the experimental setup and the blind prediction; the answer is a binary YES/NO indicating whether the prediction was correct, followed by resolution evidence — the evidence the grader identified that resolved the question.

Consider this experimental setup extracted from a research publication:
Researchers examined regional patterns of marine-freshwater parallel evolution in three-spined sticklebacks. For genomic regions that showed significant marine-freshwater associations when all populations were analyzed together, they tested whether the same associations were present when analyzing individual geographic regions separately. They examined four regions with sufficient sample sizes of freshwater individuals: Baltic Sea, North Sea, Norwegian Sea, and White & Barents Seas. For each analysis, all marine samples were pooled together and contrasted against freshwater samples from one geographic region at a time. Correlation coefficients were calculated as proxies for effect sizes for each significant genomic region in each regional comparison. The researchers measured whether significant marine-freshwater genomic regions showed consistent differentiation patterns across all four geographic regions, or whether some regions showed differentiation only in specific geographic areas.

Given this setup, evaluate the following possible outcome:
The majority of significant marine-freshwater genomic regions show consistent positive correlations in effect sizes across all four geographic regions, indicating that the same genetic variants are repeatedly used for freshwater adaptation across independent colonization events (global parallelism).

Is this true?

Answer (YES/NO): NO